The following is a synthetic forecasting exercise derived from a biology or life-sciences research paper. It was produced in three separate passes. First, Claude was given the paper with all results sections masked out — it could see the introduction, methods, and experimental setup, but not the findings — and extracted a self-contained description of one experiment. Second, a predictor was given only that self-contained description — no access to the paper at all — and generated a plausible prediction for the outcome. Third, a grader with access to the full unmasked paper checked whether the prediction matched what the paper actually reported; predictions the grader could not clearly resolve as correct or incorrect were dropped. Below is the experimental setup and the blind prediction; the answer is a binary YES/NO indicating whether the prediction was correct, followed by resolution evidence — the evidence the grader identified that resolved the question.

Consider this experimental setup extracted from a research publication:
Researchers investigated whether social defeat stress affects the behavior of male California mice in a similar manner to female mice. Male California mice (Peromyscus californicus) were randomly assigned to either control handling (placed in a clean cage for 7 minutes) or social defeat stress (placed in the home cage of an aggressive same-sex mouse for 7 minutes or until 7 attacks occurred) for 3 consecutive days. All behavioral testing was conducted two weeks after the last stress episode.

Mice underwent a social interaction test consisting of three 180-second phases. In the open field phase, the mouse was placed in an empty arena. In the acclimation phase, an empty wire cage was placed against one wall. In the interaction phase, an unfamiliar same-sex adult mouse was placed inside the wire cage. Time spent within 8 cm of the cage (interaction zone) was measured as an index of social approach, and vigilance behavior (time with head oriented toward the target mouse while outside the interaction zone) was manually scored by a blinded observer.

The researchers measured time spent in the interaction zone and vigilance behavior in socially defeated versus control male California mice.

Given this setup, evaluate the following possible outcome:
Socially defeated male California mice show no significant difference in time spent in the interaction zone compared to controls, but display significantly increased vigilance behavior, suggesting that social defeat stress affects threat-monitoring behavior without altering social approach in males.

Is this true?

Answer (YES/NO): NO